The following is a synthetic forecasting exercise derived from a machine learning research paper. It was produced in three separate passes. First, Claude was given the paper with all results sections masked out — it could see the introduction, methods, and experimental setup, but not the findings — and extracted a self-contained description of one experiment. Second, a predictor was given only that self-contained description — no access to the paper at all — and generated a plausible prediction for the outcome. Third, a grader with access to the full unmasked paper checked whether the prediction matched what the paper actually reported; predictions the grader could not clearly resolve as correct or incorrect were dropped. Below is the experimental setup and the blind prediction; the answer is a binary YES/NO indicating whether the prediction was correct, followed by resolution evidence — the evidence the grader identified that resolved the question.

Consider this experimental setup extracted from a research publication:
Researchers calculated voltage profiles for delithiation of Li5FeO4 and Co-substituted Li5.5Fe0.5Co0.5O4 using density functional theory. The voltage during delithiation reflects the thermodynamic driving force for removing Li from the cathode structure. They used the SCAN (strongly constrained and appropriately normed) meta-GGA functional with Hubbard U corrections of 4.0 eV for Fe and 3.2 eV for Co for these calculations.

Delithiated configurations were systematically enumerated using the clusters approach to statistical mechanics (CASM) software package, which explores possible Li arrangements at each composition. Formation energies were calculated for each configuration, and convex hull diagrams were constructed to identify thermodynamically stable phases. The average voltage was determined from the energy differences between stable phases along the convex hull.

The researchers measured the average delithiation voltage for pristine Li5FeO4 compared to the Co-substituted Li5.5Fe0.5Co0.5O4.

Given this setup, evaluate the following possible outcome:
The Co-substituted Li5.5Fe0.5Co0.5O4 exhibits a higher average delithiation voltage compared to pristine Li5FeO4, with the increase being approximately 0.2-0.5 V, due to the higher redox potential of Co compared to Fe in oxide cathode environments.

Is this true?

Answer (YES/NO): NO